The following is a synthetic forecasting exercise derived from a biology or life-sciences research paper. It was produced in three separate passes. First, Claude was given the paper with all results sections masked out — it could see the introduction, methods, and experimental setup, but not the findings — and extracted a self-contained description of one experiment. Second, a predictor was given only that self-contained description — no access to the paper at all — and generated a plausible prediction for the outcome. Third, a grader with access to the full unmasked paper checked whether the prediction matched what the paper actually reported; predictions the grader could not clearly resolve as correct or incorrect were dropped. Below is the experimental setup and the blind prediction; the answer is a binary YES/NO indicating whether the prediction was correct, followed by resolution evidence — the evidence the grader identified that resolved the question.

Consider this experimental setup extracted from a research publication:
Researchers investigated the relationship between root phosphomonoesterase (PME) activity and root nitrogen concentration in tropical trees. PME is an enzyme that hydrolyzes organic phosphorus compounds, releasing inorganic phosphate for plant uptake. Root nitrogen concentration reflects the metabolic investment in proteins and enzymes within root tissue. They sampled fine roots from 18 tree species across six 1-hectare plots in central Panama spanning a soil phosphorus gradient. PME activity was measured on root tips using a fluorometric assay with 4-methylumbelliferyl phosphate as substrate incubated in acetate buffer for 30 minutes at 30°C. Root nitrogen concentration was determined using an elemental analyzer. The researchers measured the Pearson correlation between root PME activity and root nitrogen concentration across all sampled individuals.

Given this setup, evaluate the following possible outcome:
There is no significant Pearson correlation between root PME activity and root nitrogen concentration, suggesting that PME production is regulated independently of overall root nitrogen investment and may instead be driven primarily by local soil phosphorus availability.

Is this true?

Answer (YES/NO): NO